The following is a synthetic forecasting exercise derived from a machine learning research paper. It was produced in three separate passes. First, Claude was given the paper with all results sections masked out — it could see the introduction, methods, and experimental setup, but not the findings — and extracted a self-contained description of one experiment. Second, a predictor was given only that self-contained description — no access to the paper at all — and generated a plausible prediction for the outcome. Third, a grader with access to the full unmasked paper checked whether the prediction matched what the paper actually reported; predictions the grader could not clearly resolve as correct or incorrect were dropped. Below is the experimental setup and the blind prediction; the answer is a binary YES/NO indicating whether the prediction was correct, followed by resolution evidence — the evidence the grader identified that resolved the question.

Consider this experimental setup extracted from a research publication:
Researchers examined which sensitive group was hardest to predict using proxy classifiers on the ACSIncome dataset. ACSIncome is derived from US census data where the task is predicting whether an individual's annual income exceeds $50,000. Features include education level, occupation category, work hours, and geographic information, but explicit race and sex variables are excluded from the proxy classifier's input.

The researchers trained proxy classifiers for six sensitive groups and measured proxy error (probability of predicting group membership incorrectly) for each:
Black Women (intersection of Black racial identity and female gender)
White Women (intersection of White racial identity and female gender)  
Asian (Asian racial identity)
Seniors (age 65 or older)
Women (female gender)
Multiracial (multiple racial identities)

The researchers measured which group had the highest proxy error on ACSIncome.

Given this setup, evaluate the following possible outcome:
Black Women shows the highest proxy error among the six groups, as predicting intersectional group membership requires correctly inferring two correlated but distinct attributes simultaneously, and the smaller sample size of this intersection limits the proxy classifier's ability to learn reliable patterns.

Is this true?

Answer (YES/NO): NO